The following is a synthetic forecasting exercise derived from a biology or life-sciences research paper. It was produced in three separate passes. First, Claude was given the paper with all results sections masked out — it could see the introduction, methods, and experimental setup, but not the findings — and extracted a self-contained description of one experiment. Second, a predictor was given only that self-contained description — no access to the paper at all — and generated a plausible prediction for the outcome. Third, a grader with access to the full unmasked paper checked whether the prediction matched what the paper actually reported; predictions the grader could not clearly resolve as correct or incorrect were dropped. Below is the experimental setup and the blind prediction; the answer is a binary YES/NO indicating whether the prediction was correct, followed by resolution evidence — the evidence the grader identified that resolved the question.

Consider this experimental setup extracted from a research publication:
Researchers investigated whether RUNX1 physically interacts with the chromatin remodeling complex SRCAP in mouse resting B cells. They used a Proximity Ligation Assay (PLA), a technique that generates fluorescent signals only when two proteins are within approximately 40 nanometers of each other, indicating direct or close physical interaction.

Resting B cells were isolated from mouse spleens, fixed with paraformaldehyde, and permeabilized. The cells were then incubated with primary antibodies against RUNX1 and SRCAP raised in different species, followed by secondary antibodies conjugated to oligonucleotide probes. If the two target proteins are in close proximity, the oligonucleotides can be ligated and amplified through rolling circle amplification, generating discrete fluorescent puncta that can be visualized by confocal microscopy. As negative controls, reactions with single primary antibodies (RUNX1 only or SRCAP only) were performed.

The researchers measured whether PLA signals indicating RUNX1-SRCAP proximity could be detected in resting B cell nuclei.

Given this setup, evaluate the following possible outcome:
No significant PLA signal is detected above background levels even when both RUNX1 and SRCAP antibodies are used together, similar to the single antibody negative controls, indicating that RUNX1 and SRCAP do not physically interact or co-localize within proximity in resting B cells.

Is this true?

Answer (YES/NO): NO